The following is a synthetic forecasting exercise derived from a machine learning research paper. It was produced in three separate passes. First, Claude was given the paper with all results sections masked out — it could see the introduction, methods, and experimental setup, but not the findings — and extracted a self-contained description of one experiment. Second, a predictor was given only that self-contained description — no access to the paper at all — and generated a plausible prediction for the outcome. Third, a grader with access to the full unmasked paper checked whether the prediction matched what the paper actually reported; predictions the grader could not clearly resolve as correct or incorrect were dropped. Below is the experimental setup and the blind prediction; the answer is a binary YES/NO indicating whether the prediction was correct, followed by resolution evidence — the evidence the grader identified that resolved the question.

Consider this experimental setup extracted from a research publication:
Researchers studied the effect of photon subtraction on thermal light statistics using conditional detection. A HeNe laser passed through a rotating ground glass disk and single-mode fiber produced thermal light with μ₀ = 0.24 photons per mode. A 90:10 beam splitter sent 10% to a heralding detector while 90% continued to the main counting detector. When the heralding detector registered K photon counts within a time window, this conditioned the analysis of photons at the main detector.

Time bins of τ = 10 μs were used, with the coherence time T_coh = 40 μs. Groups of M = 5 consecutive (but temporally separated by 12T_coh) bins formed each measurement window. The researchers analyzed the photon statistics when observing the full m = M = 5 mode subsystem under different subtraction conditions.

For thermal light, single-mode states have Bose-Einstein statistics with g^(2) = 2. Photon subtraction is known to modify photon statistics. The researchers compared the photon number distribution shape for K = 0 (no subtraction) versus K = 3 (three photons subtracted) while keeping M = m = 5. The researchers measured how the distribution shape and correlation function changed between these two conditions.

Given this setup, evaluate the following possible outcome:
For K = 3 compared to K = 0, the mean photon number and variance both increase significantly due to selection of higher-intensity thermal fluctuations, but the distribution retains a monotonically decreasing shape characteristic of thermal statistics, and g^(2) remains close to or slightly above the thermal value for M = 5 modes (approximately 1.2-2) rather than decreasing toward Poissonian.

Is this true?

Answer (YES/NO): NO